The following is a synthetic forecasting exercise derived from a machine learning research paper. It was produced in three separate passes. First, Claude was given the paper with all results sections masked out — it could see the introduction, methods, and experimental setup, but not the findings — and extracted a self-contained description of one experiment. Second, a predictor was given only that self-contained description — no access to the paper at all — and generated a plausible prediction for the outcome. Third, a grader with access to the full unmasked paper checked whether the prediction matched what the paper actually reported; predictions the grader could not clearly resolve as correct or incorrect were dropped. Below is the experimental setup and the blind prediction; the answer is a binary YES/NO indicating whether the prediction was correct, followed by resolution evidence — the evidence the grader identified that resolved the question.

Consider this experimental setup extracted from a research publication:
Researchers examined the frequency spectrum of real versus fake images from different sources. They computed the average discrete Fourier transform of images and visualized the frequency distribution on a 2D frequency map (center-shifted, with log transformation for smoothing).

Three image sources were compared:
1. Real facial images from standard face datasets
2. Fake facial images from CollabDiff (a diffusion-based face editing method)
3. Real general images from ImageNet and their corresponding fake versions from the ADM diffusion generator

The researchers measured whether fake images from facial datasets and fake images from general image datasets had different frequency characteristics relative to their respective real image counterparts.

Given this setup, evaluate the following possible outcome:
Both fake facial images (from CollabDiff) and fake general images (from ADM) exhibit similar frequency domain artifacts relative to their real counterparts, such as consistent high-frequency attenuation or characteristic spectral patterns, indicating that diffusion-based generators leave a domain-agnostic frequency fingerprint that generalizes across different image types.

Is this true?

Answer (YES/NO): NO